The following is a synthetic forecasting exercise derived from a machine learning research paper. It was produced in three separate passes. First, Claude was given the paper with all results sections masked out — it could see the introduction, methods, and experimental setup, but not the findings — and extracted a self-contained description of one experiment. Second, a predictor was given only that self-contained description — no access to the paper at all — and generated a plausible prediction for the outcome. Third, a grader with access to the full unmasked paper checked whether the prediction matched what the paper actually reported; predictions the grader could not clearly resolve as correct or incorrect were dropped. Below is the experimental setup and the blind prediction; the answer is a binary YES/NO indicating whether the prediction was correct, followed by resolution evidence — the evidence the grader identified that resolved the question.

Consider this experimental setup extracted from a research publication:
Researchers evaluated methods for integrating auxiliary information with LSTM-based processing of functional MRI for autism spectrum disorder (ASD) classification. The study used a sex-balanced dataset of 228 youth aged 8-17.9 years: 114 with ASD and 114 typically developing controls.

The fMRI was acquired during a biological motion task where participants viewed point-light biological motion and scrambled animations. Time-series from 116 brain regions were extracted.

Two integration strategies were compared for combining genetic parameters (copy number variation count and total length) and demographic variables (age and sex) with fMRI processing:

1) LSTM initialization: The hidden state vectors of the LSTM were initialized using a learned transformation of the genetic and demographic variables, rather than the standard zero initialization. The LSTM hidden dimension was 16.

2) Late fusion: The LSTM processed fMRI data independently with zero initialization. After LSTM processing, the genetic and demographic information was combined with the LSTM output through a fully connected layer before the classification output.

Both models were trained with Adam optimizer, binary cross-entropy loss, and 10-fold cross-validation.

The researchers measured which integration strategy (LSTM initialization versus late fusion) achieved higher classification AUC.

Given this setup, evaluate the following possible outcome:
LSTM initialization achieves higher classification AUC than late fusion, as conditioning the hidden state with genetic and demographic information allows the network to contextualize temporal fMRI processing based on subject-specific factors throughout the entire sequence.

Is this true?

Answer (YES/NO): YES